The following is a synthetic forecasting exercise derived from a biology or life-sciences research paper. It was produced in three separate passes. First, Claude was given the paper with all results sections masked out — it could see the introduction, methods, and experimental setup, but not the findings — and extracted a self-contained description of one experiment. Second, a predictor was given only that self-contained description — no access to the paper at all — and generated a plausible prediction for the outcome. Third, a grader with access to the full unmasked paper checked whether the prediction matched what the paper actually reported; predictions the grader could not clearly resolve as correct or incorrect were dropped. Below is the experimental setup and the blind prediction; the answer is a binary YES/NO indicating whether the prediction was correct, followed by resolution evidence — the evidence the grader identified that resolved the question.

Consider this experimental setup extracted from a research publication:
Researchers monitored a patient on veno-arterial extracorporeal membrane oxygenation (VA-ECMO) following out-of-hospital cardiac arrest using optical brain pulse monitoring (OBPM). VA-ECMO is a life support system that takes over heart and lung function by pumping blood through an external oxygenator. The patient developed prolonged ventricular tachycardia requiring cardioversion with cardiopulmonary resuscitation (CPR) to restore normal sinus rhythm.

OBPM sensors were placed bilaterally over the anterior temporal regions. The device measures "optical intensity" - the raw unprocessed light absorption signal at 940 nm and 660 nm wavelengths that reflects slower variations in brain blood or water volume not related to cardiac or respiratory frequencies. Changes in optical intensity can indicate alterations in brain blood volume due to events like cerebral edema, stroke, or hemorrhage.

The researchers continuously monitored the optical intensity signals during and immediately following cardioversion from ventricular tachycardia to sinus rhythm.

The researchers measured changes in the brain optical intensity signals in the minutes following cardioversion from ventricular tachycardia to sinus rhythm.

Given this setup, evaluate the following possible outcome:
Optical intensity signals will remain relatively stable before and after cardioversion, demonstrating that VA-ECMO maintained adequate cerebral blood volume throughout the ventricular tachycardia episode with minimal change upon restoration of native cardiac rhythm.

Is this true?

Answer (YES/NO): NO